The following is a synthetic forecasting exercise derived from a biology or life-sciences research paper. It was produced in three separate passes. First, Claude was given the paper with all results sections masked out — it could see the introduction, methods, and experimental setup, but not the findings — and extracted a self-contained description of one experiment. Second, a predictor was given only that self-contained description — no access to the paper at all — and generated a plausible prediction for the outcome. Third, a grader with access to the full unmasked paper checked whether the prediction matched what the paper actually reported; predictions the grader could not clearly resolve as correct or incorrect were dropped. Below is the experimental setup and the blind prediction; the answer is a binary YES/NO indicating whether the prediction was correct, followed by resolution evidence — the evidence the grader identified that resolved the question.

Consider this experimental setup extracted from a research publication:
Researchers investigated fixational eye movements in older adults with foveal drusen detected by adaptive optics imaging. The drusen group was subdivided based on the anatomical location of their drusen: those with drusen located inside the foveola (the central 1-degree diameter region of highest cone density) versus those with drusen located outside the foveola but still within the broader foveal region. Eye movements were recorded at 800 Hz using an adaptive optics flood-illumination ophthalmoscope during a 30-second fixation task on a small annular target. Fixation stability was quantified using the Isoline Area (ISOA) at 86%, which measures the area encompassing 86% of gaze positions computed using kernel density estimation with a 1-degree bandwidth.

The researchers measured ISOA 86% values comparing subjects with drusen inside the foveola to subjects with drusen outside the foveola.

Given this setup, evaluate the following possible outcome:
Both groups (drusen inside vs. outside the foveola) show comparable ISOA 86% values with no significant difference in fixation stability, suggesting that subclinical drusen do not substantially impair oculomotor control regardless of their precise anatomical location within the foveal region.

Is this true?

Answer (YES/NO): NO